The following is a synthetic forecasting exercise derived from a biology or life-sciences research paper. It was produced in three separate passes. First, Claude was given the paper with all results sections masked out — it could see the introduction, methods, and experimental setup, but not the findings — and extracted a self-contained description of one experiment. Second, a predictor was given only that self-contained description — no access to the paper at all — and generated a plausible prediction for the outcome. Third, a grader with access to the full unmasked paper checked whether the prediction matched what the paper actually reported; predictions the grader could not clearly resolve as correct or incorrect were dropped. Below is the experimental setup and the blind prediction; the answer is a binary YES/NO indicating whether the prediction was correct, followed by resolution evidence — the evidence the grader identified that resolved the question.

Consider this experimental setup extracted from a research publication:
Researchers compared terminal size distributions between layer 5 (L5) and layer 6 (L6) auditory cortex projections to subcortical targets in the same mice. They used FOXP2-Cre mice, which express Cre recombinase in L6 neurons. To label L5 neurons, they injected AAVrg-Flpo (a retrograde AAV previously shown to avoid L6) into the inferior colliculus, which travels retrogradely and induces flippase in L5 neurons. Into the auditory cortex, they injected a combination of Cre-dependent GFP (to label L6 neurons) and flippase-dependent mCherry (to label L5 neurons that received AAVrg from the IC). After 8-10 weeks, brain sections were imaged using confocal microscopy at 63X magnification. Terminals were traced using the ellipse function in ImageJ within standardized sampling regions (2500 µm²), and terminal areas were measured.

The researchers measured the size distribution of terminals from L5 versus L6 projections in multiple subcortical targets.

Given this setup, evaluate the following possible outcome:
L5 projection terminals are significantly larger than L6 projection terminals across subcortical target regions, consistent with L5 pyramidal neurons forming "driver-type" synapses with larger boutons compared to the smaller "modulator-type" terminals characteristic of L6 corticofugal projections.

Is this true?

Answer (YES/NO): YES